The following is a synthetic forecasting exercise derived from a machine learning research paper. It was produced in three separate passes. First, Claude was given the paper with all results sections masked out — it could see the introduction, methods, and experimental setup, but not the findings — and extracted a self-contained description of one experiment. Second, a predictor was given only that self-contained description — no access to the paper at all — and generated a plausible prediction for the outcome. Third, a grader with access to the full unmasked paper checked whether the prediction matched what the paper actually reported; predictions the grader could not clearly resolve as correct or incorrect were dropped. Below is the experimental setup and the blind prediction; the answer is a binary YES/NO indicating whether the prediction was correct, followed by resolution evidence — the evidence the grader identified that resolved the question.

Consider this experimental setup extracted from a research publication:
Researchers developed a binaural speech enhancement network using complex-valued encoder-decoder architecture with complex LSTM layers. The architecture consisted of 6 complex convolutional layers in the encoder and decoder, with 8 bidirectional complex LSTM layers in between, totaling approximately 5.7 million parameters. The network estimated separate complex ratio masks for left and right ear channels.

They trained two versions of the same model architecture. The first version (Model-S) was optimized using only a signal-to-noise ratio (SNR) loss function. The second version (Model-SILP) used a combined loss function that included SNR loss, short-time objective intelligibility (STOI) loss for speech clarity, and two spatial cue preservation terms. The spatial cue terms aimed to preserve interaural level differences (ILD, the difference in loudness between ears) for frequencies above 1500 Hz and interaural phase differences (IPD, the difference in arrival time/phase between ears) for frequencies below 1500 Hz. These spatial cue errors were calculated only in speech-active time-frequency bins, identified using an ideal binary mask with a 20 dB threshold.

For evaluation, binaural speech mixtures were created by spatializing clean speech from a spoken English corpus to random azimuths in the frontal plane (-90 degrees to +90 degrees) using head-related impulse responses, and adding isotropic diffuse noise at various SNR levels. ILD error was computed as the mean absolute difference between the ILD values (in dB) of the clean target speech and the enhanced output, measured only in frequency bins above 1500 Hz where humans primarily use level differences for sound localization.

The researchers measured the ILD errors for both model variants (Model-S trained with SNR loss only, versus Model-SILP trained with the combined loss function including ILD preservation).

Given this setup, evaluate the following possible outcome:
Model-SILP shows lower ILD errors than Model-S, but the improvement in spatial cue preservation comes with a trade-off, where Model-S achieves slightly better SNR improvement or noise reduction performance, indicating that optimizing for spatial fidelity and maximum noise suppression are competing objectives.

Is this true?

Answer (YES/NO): YES